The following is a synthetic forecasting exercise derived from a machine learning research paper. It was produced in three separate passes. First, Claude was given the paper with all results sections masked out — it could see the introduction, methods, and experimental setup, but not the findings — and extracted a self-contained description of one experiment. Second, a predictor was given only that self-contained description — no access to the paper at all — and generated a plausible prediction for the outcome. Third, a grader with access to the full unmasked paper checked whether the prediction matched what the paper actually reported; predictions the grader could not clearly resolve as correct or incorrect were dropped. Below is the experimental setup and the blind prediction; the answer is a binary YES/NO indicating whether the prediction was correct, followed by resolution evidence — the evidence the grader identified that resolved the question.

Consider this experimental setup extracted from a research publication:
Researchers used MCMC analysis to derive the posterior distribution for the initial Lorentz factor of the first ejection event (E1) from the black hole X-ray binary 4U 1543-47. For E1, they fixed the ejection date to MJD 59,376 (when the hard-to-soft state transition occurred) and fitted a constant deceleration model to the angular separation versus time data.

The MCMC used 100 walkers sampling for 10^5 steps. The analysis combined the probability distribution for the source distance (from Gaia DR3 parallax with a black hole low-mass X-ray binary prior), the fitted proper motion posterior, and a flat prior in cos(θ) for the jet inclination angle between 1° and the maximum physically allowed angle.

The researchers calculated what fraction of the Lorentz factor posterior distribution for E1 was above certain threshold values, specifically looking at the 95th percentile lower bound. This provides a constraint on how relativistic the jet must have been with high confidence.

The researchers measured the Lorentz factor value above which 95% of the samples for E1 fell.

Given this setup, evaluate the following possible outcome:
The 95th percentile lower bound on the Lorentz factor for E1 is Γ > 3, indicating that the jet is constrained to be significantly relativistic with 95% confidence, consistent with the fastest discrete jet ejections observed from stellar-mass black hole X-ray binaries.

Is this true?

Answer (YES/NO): NO